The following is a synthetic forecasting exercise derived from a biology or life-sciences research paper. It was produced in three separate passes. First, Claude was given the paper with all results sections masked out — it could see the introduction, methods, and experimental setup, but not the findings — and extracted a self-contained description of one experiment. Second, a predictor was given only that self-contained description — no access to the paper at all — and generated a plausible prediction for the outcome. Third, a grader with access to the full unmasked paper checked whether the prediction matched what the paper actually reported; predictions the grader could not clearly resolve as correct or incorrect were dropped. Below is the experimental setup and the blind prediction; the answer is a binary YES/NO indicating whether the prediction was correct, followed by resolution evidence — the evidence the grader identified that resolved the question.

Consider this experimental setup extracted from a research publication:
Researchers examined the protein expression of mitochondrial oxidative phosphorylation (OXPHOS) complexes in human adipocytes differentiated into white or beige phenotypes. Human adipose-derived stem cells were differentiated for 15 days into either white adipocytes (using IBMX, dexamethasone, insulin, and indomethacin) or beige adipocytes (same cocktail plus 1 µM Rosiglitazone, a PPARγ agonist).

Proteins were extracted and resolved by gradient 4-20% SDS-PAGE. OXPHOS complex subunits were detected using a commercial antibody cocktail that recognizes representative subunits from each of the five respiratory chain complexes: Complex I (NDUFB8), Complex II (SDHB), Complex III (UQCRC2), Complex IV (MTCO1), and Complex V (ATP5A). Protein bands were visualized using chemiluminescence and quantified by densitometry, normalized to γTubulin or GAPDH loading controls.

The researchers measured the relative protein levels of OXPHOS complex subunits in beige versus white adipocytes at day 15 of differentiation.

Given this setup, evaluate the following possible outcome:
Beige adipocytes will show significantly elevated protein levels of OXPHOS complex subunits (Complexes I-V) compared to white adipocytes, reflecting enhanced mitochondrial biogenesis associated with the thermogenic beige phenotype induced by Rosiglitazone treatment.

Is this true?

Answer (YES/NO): NO